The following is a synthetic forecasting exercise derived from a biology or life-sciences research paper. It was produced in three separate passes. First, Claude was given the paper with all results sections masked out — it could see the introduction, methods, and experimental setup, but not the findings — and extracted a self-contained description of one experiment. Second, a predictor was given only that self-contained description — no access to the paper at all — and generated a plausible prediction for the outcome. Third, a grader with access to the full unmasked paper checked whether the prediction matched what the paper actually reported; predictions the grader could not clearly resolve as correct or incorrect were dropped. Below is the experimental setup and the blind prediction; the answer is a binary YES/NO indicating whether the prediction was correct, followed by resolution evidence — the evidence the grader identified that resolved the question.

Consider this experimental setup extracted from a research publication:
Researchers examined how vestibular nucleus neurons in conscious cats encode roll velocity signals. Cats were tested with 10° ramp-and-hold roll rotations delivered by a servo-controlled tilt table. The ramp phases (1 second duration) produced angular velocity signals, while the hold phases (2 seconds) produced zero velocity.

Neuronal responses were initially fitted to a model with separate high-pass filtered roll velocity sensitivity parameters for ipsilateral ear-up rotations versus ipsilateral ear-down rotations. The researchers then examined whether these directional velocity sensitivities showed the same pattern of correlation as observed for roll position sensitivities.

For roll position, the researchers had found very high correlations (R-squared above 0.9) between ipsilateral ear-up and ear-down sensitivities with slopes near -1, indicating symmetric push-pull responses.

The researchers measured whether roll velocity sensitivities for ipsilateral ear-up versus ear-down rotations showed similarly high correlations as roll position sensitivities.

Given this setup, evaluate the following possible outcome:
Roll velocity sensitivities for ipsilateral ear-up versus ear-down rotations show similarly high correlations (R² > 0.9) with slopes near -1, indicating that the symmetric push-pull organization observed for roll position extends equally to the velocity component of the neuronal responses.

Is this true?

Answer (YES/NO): NO